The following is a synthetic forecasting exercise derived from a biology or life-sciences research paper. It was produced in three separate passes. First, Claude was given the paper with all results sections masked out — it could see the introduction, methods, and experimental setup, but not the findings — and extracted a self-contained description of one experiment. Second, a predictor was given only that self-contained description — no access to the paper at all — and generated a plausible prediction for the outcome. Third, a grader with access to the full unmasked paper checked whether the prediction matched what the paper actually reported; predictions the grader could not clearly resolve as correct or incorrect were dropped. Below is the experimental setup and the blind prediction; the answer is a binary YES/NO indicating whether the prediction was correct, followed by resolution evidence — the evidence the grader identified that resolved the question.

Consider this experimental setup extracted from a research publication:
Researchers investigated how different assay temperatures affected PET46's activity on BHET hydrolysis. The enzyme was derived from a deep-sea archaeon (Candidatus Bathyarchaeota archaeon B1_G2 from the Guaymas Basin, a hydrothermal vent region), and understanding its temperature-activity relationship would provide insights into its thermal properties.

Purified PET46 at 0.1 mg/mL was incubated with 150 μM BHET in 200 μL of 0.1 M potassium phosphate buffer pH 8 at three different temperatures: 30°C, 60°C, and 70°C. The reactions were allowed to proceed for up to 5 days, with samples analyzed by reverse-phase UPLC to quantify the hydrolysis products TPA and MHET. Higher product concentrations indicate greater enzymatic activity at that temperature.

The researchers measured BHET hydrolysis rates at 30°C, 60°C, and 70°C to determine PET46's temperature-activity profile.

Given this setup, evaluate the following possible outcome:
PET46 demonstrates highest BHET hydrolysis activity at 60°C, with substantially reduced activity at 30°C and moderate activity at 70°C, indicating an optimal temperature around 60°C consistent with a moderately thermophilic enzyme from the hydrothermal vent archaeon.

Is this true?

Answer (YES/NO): NO